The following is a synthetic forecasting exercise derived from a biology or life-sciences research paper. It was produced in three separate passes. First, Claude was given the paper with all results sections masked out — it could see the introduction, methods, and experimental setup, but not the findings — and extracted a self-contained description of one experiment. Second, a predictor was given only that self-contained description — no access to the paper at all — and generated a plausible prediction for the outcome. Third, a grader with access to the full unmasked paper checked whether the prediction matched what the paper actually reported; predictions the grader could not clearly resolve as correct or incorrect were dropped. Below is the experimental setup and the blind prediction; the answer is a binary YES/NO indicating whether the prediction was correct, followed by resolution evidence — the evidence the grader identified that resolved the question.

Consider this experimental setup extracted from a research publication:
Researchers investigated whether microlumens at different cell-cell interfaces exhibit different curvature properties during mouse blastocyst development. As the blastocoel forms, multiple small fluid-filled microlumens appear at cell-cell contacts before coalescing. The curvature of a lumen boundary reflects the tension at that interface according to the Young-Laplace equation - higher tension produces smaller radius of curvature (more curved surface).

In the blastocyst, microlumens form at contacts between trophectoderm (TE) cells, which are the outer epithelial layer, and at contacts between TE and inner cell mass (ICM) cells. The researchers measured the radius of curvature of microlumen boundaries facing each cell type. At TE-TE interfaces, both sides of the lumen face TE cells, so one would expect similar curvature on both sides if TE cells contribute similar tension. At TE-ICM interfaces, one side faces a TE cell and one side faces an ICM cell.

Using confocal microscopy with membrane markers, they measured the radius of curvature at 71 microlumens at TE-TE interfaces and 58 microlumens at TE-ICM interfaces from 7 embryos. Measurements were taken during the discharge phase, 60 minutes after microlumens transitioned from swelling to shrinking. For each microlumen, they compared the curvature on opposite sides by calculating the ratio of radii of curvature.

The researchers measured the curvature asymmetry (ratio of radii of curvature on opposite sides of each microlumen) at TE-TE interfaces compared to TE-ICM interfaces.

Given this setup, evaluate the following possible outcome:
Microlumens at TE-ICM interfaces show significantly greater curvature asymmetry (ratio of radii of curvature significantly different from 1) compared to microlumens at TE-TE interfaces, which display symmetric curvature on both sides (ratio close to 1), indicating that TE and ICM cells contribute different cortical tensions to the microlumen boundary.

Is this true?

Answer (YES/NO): YES